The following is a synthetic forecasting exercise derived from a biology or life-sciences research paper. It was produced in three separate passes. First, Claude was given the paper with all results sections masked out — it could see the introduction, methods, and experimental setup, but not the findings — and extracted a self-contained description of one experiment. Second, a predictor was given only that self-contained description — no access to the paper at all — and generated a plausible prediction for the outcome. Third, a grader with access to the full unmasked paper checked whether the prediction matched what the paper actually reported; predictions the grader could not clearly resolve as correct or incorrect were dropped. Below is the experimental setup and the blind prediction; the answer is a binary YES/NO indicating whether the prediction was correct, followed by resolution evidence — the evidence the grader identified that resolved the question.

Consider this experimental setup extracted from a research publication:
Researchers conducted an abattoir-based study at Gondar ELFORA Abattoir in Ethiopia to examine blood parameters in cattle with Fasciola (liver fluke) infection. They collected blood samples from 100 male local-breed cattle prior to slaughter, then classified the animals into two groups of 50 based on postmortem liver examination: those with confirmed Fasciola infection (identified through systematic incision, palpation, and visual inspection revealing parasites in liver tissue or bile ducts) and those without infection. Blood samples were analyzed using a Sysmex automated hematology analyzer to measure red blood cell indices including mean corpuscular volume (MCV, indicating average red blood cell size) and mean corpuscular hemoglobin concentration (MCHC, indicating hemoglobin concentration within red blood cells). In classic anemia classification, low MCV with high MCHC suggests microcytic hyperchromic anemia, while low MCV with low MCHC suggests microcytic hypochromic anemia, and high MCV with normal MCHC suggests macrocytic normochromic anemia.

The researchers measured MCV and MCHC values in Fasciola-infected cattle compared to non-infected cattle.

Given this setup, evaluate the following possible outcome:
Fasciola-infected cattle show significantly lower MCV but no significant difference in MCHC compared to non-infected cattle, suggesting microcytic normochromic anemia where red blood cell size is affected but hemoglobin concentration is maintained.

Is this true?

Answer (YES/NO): NO